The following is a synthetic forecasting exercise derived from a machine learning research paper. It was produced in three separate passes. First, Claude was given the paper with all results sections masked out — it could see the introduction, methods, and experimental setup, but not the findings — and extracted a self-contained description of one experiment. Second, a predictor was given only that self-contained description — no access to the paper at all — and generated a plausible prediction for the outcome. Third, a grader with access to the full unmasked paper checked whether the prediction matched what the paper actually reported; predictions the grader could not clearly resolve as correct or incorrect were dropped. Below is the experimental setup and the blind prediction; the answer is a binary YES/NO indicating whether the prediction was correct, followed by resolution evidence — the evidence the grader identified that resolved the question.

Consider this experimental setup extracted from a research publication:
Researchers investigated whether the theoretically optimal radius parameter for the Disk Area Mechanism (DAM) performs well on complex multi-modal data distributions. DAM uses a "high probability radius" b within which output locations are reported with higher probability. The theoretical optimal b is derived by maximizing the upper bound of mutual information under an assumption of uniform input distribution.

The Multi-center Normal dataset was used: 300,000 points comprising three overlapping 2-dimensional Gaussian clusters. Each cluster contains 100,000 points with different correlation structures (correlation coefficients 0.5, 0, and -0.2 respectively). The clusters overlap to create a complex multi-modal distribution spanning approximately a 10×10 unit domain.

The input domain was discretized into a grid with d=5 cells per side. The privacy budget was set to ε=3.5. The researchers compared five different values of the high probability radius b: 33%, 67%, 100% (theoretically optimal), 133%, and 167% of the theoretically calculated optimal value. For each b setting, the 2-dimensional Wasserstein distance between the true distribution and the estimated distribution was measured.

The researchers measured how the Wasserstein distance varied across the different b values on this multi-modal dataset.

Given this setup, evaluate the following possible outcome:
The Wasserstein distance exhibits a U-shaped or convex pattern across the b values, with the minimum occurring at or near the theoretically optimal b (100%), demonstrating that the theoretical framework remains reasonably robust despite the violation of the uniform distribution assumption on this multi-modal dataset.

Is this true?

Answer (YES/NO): YES